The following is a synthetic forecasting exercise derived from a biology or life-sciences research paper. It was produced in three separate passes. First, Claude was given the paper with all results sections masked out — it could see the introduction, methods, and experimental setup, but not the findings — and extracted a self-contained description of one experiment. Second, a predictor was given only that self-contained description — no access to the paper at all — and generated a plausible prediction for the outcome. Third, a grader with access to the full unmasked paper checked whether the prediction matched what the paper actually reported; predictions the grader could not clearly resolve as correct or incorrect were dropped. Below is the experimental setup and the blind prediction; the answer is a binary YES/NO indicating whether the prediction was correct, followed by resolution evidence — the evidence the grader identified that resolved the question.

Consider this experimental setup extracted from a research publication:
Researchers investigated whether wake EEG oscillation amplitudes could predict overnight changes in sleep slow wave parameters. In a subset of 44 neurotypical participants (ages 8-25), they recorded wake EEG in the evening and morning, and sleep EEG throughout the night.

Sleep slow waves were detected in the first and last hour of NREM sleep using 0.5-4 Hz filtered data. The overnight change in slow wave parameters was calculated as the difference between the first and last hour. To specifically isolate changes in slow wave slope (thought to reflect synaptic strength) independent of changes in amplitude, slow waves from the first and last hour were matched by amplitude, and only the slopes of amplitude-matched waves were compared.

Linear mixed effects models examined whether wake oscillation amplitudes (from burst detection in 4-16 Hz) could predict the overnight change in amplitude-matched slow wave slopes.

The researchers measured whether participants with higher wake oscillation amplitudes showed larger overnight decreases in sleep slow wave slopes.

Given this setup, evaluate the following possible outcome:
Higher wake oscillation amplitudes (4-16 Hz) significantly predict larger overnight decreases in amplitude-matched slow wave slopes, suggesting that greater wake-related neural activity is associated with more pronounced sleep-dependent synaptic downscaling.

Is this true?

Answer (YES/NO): NO